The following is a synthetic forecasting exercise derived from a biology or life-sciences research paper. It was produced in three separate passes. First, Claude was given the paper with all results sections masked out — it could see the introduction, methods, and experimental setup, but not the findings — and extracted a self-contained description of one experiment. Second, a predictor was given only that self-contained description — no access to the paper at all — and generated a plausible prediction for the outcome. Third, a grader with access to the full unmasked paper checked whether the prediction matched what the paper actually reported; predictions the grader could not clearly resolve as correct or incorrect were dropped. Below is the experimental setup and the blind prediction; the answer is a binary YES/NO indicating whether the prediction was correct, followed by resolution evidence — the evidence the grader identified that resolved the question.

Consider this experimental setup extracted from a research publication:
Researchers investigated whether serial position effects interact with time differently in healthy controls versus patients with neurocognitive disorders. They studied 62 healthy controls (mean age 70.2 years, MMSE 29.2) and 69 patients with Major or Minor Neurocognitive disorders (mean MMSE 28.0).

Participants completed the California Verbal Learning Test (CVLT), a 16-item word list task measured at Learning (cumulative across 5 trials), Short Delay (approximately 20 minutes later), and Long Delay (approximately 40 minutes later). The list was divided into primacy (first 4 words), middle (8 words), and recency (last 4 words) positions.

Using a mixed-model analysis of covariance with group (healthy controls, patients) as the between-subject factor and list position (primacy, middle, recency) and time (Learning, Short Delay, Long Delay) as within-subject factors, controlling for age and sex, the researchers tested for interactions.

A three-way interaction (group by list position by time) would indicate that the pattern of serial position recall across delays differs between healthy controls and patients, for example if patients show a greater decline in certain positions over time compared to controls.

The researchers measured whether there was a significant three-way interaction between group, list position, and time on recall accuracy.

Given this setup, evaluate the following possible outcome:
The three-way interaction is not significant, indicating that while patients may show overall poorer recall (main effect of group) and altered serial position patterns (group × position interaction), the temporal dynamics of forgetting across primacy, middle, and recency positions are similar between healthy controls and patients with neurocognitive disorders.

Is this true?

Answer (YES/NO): NO